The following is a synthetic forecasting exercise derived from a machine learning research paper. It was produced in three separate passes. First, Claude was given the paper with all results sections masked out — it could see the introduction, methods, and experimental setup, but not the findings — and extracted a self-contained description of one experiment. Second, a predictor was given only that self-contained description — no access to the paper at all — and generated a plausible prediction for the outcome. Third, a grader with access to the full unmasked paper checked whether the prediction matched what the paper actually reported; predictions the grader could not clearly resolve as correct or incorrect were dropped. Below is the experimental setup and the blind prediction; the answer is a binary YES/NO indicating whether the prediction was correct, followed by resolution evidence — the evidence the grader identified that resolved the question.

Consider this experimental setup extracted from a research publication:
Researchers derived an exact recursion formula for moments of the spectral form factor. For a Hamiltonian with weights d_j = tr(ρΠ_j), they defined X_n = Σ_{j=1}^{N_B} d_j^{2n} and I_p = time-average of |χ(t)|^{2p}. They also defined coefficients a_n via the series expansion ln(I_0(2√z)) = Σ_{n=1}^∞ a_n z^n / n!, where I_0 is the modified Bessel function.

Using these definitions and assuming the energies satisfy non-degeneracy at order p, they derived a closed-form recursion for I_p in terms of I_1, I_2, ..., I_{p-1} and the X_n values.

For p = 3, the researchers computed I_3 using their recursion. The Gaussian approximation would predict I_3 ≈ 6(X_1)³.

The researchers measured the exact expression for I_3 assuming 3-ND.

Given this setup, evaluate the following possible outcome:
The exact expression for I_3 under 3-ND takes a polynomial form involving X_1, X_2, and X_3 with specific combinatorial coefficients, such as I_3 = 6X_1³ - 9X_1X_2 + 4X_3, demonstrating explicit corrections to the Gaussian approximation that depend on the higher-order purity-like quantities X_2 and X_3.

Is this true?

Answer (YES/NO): YES